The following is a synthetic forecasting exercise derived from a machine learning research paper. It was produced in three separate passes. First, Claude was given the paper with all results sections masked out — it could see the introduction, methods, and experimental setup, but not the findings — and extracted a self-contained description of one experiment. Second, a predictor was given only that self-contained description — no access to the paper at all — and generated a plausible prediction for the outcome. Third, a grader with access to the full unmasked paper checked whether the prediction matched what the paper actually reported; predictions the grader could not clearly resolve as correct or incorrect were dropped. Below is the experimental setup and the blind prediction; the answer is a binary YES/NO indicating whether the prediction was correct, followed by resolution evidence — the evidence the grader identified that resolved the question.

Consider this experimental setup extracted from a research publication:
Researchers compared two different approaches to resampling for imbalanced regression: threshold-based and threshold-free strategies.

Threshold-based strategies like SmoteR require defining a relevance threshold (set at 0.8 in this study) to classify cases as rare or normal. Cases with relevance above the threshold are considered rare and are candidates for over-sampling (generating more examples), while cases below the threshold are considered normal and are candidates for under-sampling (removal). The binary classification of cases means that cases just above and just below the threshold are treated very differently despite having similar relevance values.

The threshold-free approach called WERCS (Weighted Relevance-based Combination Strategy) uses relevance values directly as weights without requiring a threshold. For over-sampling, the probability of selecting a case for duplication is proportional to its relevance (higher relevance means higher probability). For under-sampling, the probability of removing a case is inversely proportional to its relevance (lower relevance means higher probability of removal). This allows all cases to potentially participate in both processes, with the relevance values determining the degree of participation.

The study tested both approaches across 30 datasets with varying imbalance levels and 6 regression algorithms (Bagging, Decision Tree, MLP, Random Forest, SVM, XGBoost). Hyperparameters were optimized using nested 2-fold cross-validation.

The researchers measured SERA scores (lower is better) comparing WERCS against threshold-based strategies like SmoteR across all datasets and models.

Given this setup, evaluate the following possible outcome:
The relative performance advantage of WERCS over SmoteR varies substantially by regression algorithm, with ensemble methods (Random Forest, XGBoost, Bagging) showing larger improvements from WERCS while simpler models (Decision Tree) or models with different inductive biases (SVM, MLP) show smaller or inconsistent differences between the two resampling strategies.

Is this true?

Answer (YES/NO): YES